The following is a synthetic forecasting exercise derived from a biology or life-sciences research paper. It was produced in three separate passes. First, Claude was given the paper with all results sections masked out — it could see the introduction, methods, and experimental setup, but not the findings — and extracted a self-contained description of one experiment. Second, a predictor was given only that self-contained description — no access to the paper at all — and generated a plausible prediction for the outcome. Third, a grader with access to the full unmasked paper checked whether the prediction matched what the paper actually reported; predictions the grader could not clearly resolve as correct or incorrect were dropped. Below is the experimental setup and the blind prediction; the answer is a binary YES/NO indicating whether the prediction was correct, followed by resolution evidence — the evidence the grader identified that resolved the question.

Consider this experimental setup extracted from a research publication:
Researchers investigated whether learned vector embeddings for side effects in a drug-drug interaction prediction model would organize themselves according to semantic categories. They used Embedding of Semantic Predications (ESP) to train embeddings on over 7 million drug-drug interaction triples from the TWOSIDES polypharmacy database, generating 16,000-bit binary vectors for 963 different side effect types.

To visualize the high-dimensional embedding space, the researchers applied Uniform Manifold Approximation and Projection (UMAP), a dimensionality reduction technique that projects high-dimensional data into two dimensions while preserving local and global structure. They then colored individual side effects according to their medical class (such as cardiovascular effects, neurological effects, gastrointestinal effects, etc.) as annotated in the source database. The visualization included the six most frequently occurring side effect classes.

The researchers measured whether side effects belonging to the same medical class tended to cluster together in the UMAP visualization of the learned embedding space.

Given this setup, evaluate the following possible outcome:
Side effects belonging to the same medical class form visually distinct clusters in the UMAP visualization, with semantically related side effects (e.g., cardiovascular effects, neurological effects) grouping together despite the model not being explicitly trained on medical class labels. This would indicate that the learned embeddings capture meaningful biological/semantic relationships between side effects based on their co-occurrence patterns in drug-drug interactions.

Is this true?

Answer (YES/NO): NO